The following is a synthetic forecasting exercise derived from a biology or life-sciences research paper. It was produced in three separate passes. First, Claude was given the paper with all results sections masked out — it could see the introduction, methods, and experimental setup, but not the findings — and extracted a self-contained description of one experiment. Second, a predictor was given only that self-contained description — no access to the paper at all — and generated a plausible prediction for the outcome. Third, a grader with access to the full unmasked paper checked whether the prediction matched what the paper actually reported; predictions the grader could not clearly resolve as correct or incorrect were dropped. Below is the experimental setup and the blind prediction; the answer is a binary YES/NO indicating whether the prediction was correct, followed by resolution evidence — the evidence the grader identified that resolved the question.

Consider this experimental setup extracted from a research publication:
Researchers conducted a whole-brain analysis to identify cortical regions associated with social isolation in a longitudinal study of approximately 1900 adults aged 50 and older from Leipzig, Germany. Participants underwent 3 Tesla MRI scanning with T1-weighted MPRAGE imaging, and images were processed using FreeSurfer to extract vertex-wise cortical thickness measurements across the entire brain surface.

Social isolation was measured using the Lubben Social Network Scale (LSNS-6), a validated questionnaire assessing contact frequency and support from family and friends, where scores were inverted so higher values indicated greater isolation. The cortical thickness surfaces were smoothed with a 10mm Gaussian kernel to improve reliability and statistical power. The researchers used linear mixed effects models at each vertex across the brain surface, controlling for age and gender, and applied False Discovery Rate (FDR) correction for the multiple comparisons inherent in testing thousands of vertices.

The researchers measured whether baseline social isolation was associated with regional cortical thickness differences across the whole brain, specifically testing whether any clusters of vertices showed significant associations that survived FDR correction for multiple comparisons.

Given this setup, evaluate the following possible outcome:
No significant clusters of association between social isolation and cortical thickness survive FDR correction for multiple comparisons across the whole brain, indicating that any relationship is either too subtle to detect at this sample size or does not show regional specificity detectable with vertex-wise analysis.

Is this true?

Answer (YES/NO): NO